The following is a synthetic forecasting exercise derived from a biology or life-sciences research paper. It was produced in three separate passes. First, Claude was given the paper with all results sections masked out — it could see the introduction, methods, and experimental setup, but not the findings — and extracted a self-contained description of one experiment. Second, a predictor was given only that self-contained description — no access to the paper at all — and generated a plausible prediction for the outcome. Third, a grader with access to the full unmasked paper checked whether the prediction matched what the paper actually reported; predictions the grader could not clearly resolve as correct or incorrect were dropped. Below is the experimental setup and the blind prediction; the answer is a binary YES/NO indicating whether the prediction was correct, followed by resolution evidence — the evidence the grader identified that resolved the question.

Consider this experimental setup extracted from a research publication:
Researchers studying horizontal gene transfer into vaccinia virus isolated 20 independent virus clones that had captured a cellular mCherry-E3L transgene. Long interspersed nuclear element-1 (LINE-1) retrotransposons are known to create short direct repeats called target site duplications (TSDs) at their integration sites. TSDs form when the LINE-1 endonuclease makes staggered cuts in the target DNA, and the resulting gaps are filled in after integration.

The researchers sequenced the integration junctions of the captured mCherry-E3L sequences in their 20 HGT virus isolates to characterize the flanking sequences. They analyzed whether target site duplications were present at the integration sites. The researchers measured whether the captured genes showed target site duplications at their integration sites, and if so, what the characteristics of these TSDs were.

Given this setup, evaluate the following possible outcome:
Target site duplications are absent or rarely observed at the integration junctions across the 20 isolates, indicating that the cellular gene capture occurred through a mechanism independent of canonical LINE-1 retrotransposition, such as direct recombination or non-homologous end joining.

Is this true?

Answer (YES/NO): NO